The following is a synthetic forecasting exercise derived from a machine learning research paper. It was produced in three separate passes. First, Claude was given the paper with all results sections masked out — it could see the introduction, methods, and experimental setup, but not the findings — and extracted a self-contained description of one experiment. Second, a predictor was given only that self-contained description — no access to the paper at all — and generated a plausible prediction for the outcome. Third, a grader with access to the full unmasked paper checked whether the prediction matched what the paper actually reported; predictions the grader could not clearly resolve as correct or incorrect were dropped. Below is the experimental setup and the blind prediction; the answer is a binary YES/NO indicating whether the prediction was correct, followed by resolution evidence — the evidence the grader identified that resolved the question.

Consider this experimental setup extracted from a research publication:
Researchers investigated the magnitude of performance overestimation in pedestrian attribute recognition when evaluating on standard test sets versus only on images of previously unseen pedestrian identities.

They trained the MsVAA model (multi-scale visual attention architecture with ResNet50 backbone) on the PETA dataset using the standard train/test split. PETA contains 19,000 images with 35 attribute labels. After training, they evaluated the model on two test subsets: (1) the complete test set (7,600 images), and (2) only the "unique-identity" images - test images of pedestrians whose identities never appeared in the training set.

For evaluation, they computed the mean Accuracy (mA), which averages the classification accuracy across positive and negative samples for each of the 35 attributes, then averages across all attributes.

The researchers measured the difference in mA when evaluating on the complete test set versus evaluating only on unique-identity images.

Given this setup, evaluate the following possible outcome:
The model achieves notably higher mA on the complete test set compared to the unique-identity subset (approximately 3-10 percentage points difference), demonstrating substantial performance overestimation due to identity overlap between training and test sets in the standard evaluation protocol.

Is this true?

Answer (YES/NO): NO